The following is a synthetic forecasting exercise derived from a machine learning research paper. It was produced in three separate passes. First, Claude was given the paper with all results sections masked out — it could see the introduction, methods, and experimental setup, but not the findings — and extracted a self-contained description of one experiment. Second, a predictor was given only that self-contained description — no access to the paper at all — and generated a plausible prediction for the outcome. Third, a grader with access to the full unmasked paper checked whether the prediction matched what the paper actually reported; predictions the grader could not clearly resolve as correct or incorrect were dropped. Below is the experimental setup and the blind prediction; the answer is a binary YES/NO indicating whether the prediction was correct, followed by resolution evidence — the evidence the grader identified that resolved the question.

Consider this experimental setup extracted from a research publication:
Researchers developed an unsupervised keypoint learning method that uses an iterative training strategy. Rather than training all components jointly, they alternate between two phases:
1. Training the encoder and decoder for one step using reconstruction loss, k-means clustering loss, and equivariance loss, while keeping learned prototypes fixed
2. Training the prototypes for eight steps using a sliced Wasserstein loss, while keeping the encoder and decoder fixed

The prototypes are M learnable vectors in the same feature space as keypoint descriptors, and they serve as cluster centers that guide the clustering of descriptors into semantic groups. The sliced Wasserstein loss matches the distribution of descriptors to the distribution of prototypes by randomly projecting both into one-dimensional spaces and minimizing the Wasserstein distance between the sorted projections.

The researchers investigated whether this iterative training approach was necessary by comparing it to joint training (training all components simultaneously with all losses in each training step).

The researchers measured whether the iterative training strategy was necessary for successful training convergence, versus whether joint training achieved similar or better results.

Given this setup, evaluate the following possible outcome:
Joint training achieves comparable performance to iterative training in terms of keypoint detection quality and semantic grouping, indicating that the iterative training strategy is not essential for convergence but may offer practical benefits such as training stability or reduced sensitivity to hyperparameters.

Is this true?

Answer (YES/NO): NO